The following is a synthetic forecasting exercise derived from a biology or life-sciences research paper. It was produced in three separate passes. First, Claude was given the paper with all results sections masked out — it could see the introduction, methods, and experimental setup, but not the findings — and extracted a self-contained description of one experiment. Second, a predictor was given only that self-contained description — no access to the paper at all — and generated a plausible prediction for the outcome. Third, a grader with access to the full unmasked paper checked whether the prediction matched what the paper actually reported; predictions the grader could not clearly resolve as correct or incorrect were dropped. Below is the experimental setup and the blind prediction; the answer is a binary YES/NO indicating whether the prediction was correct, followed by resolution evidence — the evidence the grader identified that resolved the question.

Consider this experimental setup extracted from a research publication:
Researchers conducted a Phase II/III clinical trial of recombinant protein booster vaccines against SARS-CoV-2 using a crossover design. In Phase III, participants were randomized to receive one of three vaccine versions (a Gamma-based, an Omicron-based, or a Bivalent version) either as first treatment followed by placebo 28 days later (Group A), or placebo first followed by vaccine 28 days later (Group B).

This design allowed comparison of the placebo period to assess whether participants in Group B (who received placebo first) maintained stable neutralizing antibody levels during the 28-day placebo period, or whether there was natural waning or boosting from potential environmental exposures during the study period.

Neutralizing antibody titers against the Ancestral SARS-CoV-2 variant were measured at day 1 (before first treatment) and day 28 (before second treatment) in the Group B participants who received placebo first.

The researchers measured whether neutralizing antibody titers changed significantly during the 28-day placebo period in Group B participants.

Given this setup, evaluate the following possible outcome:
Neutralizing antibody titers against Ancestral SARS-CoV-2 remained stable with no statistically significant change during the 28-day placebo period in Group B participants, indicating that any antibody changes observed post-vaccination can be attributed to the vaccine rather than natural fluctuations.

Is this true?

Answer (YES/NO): YES